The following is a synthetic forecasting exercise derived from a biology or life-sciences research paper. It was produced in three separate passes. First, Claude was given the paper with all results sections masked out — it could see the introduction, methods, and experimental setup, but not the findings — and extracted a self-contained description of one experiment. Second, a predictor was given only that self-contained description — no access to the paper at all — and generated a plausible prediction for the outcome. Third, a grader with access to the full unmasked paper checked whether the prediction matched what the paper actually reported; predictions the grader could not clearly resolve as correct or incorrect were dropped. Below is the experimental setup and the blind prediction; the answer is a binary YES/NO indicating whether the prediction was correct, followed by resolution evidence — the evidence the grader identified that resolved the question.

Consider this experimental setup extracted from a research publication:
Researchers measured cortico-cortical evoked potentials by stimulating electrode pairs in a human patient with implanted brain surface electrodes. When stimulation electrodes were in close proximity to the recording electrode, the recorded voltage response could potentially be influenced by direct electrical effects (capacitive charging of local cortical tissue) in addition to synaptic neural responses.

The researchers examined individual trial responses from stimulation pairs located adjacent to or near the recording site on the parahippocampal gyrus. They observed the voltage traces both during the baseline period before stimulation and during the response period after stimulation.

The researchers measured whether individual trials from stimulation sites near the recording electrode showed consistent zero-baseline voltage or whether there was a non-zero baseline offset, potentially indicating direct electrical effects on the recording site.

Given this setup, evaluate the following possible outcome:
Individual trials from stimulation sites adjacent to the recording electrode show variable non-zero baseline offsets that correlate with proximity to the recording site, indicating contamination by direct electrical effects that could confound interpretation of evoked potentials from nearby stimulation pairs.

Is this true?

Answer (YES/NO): NO